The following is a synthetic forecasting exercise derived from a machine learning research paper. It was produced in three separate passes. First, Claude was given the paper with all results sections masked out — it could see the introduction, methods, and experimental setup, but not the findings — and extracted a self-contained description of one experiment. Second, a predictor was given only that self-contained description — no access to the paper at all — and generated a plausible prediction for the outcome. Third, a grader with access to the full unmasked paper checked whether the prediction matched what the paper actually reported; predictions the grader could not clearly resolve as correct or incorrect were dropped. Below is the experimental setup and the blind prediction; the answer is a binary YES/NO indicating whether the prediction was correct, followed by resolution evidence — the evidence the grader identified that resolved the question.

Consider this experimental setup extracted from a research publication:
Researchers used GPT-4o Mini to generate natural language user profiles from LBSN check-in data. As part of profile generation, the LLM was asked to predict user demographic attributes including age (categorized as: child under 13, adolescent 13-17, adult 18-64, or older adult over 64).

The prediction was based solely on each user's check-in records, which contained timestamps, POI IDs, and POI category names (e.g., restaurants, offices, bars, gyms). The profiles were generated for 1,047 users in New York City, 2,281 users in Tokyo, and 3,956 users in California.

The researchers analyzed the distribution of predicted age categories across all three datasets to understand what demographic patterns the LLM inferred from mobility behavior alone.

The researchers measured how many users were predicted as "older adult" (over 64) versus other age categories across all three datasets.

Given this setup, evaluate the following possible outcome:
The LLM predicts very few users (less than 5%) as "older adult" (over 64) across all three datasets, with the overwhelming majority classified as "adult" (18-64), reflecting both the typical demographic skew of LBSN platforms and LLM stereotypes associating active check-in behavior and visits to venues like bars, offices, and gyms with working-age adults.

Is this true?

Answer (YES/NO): YES